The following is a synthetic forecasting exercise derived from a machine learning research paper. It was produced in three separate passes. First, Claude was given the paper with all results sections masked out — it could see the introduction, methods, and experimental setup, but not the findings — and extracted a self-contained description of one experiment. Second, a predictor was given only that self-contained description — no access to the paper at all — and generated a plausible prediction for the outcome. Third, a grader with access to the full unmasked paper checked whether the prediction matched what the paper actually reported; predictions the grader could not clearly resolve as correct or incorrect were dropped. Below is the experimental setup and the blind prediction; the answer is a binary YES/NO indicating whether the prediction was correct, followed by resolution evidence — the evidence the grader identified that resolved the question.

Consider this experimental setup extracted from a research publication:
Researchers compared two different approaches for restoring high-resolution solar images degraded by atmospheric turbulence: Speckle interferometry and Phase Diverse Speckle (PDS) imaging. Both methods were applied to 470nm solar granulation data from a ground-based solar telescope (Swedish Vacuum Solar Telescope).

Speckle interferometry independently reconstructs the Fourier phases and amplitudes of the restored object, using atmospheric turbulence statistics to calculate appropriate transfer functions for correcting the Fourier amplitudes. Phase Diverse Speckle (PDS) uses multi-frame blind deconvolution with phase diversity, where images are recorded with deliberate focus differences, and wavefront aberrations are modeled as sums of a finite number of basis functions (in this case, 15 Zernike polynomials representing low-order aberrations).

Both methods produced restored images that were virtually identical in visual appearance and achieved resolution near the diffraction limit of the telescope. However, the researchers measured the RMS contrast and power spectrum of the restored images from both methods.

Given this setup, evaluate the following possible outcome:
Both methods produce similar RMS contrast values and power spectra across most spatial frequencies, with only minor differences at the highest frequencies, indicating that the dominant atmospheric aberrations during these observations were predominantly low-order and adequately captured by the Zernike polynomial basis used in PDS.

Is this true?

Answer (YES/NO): NO